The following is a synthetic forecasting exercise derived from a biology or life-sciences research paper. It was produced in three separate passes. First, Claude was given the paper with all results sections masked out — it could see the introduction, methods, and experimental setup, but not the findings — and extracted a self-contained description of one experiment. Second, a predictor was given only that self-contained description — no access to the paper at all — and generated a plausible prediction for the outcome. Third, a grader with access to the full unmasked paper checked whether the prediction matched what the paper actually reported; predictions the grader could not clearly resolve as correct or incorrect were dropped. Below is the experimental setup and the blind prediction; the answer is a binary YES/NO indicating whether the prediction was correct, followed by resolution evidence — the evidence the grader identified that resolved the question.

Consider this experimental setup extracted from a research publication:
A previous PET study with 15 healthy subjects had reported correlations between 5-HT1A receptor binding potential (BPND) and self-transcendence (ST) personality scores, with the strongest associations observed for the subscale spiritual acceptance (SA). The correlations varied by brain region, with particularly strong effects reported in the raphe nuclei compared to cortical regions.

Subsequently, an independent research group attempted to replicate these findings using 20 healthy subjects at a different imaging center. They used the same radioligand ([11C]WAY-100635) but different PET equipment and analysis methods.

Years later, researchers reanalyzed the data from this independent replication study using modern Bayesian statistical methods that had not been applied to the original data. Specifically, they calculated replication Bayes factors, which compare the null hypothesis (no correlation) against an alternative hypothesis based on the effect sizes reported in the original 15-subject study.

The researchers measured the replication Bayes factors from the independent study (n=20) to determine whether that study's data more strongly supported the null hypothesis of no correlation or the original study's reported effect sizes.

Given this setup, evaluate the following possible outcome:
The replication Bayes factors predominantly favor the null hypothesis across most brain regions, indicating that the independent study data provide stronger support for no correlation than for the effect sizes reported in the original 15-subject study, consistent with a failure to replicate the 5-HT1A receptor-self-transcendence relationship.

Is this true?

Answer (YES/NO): YES